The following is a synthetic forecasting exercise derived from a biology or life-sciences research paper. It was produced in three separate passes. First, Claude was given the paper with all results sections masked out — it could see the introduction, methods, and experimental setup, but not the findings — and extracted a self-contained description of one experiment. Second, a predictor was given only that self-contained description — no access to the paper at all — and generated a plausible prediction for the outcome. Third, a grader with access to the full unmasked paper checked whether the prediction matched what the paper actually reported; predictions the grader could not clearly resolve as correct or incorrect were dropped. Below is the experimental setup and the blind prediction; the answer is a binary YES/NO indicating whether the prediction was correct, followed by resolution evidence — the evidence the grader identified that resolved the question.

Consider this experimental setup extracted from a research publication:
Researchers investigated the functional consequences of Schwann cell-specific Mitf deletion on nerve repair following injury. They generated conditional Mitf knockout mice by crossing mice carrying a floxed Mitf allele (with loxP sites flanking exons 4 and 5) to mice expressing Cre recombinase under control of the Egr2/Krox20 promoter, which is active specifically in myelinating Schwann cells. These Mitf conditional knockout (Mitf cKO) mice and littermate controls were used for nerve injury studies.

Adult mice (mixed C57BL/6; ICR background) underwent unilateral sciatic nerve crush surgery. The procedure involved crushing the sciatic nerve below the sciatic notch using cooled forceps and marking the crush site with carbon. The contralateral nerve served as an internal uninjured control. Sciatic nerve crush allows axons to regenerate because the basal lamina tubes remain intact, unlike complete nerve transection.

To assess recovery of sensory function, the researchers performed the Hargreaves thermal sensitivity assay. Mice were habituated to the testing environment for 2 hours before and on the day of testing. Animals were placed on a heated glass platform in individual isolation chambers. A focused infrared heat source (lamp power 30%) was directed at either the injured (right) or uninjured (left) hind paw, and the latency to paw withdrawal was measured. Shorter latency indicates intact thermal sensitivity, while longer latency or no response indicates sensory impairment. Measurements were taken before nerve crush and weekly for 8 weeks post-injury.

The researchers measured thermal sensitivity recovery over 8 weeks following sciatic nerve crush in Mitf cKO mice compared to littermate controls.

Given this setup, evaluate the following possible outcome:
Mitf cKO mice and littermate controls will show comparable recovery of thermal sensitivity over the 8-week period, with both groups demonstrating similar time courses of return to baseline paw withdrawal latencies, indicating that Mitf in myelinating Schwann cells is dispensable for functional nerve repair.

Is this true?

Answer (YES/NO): NO